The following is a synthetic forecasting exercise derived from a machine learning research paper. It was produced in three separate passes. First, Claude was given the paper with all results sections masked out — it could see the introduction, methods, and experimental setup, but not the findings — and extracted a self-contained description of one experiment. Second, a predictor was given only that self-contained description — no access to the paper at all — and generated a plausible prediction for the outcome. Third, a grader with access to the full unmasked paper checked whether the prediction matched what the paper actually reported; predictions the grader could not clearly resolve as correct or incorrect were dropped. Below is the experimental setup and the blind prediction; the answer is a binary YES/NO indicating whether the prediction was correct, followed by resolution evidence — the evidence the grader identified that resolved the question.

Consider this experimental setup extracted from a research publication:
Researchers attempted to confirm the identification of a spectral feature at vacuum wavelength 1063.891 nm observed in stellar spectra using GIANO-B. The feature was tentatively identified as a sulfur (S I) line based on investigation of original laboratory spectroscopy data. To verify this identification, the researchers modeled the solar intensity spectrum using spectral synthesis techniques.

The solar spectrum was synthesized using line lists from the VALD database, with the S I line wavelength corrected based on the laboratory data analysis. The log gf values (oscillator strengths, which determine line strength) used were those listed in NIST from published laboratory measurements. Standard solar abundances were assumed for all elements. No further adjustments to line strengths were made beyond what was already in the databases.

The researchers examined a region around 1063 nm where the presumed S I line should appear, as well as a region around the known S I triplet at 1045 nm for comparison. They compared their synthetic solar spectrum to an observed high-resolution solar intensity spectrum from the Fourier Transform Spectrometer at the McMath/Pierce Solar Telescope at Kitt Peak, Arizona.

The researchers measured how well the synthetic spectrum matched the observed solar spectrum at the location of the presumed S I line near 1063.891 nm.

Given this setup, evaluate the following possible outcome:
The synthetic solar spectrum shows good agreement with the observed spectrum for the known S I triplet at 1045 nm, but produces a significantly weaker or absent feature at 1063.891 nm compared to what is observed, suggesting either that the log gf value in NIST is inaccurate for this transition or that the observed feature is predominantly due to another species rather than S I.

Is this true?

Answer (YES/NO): NO